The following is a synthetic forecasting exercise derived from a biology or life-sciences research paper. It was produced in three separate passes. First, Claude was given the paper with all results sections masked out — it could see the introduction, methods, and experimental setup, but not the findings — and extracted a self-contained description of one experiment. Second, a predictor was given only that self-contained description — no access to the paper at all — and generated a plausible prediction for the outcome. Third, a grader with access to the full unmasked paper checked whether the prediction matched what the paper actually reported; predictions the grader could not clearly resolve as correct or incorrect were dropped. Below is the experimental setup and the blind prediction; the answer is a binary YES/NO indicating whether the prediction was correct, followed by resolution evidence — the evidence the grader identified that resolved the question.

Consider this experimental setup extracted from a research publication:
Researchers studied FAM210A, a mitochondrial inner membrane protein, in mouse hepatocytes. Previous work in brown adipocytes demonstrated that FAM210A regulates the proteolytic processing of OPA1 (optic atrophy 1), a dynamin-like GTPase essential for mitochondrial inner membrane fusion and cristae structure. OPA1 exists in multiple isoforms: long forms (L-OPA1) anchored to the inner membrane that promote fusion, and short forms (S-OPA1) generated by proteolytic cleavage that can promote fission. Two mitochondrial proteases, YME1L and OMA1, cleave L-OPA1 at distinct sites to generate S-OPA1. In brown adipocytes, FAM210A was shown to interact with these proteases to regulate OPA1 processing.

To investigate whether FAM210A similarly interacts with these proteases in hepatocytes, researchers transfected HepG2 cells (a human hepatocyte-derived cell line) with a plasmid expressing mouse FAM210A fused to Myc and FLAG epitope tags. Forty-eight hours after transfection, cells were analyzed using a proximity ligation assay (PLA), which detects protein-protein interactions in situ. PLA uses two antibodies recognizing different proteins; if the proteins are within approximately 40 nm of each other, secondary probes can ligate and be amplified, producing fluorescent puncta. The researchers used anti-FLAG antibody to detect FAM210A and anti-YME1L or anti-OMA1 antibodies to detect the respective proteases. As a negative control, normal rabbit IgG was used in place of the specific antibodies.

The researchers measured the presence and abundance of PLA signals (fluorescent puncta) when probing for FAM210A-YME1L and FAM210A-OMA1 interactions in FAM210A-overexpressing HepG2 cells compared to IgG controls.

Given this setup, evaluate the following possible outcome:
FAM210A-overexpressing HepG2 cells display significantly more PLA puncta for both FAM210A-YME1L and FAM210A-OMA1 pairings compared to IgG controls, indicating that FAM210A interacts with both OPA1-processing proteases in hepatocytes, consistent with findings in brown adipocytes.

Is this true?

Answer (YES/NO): NO